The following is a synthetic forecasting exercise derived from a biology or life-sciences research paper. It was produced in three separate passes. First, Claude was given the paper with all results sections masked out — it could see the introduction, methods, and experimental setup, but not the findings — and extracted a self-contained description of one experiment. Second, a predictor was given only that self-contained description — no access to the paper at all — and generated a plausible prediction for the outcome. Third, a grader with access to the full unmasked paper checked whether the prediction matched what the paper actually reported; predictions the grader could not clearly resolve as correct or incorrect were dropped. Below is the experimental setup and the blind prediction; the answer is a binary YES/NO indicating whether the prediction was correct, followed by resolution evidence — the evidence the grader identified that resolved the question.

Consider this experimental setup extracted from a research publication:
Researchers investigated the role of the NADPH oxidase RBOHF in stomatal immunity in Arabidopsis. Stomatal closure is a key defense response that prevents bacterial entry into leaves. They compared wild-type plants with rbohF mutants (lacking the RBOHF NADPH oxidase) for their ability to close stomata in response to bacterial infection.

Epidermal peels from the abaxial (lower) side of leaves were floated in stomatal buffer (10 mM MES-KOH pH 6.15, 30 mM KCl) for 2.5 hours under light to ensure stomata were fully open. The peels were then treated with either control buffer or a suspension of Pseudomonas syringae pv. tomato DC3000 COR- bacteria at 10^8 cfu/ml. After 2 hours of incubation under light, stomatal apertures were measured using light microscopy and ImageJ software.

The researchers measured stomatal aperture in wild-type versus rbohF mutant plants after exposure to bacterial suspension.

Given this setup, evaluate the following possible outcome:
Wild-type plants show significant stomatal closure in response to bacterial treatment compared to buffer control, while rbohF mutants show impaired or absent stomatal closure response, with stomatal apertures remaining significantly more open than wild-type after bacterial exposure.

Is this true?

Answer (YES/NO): YES